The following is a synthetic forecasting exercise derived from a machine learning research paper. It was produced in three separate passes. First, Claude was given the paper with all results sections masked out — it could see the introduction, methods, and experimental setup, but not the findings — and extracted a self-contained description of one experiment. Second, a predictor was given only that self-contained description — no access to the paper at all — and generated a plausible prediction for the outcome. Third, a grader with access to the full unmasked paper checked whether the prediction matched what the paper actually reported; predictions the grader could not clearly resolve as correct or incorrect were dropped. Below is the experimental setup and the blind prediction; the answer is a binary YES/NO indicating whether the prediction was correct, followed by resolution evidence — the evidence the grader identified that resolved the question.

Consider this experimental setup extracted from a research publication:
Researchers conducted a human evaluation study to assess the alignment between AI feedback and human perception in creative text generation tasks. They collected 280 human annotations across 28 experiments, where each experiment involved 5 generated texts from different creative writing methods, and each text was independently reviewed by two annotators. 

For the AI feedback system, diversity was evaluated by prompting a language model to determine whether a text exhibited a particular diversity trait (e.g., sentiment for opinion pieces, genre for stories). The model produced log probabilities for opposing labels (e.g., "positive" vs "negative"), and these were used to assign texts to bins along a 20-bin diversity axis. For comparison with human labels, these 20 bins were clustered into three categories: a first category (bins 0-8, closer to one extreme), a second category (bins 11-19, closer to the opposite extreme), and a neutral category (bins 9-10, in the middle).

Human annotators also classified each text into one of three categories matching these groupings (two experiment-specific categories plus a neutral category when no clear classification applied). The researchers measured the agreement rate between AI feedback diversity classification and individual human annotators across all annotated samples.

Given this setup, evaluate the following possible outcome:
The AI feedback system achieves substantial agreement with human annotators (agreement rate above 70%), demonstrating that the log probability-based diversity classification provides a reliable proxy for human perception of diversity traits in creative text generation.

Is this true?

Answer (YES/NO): YES